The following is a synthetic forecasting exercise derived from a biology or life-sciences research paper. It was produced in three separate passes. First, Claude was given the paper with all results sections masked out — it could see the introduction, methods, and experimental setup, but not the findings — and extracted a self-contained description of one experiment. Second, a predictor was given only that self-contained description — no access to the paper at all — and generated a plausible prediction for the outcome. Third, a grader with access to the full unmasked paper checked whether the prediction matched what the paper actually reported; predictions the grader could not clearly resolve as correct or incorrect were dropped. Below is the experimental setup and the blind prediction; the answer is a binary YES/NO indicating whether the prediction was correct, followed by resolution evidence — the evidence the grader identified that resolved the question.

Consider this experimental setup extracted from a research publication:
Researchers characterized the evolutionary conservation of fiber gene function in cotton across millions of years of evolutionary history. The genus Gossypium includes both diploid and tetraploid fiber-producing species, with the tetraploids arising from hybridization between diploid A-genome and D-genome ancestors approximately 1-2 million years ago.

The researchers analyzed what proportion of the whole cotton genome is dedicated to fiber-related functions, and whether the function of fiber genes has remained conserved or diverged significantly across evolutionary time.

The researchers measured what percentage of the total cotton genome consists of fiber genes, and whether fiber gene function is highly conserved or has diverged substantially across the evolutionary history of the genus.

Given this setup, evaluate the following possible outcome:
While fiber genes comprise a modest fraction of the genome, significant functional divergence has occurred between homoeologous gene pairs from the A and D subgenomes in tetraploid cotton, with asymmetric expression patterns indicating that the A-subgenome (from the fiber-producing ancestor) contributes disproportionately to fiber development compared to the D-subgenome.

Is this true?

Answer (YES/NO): NO